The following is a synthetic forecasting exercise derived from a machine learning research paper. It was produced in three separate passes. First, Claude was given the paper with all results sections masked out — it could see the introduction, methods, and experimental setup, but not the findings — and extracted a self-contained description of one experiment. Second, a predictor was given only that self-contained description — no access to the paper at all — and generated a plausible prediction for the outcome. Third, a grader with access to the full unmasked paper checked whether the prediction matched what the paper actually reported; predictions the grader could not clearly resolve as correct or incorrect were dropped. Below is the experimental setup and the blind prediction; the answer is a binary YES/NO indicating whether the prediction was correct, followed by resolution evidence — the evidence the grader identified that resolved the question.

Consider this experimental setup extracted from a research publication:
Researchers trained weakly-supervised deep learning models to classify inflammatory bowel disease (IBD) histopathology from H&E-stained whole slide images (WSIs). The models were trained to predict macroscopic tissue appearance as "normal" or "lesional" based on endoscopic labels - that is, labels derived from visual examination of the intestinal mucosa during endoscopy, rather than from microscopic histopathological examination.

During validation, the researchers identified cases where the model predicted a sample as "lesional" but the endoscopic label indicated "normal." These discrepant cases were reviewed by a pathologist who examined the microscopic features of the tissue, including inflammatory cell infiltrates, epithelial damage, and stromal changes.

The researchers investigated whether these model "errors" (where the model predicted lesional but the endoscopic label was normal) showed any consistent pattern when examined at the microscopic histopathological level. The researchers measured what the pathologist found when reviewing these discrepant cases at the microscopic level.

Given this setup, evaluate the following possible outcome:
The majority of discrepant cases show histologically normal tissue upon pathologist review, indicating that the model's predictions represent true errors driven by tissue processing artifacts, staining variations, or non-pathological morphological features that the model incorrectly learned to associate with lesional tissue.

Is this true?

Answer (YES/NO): NO